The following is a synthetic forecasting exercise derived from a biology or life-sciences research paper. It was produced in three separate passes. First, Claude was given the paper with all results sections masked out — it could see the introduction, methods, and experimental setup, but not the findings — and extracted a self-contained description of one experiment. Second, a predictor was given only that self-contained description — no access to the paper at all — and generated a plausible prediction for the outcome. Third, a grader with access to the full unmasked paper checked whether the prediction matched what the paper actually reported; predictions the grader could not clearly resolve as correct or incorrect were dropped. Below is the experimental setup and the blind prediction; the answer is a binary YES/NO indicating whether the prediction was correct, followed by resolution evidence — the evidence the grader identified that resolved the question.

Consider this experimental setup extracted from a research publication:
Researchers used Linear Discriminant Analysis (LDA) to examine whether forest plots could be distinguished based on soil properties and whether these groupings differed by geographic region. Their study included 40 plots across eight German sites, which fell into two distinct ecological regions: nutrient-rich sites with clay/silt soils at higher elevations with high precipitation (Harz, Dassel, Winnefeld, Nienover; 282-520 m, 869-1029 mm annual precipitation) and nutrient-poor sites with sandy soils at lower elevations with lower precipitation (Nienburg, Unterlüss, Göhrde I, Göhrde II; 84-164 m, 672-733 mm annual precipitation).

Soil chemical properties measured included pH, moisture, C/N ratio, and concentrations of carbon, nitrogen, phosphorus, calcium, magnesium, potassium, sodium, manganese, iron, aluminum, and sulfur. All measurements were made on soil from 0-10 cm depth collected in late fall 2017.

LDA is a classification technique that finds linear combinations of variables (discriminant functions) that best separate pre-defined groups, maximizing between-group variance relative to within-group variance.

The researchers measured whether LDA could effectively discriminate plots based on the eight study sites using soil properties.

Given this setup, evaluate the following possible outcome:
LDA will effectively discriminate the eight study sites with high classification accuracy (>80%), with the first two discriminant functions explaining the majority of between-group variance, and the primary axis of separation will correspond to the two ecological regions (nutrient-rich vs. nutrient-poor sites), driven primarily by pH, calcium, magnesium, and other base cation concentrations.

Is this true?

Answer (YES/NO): NO